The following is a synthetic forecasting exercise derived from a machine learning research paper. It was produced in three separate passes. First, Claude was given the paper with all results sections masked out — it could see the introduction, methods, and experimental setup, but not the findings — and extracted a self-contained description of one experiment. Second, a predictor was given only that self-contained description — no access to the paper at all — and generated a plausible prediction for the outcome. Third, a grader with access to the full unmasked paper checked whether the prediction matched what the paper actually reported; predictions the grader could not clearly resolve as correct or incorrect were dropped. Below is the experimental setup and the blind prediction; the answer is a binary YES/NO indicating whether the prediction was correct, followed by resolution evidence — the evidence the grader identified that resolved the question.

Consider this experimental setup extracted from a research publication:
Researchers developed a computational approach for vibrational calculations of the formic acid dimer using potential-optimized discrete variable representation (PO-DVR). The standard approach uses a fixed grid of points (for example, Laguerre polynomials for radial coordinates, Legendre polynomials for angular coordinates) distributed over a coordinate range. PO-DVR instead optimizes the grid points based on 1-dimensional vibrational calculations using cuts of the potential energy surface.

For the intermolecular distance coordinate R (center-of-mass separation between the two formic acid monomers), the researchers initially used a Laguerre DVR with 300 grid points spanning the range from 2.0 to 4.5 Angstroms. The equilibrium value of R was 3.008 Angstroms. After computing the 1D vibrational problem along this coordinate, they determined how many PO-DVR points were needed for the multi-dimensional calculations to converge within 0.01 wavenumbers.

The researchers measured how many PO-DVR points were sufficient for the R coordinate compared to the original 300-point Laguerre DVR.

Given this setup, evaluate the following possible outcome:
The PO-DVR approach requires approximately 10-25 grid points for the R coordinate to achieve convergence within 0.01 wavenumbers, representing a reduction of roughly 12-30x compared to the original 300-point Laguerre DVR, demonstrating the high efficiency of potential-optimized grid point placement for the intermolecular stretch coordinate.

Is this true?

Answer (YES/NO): NO